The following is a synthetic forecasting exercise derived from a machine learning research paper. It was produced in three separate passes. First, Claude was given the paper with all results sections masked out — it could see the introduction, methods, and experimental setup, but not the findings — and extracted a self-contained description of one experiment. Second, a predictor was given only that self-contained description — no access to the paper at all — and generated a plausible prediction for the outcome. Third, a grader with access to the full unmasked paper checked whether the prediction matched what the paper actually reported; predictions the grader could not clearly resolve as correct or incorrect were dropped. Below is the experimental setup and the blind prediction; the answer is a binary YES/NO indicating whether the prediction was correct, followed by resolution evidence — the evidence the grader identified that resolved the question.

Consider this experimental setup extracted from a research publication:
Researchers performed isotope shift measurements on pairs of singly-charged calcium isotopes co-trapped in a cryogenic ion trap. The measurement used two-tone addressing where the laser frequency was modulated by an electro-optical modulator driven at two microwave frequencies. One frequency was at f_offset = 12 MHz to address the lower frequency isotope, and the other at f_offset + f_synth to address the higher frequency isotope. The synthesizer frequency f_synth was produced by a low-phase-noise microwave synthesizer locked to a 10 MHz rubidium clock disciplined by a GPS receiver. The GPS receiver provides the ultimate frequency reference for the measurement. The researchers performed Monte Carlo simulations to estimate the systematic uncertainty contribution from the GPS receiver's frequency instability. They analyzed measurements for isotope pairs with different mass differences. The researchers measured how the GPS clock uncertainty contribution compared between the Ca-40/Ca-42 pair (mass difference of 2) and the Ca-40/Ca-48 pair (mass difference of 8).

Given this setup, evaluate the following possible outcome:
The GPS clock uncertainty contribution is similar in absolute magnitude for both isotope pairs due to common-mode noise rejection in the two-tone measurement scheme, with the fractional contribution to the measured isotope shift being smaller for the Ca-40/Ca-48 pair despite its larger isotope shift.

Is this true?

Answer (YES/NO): NO